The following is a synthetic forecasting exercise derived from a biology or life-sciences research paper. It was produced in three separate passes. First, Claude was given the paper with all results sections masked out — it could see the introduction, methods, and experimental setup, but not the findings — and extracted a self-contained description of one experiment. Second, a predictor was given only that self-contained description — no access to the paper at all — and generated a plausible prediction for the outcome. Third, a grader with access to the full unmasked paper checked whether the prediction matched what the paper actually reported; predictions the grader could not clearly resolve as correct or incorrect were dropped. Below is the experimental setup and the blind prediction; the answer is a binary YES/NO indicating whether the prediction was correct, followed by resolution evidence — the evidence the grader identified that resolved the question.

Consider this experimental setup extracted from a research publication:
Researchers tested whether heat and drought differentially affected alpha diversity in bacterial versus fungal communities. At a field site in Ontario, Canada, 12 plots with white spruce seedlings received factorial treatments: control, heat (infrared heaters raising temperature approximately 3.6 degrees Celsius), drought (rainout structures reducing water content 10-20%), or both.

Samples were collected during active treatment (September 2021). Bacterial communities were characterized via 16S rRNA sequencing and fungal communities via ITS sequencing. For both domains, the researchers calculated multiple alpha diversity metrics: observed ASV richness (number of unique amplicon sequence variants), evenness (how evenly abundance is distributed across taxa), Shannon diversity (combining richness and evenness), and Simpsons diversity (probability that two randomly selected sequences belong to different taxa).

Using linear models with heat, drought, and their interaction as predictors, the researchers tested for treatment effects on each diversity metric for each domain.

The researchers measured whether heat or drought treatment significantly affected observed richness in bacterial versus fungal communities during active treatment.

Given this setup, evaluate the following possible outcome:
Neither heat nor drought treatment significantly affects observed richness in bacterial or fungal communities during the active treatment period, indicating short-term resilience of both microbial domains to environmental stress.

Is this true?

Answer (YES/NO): YES